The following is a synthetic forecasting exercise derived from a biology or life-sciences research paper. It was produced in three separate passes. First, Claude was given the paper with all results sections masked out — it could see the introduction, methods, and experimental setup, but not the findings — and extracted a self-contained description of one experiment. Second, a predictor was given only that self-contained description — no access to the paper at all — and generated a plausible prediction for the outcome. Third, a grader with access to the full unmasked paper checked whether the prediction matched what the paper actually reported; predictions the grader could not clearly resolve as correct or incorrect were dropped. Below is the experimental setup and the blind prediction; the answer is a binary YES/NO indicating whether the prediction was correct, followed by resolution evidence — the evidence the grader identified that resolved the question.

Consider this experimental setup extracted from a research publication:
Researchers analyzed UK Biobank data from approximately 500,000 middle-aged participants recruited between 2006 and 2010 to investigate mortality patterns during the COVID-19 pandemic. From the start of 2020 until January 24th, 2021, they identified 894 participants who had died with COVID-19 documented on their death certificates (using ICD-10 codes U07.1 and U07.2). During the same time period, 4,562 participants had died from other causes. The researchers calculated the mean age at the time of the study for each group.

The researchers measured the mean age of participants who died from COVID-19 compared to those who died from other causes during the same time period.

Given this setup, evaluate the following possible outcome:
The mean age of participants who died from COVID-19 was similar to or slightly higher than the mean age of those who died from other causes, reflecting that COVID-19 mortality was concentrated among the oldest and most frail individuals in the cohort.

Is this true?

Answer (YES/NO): YES